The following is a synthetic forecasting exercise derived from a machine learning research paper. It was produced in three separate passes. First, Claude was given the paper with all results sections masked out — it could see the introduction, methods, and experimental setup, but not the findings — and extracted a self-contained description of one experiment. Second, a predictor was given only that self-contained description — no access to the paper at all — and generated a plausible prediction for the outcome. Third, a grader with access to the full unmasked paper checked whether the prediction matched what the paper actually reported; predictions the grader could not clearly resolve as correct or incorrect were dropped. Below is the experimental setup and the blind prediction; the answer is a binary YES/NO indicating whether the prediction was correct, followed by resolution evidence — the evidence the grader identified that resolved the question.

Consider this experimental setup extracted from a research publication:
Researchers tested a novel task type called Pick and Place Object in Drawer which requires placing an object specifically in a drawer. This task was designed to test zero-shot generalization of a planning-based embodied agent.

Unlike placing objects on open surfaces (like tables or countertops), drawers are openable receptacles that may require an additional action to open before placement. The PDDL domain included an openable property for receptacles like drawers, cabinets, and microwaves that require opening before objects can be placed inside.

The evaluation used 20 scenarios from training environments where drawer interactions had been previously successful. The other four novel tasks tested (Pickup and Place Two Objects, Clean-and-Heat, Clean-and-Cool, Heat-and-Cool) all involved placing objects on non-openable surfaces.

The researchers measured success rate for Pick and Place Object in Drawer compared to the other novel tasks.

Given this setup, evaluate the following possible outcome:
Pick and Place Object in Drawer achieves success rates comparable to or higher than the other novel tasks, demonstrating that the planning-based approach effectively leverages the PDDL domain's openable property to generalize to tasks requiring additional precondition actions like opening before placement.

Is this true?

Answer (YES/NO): NO